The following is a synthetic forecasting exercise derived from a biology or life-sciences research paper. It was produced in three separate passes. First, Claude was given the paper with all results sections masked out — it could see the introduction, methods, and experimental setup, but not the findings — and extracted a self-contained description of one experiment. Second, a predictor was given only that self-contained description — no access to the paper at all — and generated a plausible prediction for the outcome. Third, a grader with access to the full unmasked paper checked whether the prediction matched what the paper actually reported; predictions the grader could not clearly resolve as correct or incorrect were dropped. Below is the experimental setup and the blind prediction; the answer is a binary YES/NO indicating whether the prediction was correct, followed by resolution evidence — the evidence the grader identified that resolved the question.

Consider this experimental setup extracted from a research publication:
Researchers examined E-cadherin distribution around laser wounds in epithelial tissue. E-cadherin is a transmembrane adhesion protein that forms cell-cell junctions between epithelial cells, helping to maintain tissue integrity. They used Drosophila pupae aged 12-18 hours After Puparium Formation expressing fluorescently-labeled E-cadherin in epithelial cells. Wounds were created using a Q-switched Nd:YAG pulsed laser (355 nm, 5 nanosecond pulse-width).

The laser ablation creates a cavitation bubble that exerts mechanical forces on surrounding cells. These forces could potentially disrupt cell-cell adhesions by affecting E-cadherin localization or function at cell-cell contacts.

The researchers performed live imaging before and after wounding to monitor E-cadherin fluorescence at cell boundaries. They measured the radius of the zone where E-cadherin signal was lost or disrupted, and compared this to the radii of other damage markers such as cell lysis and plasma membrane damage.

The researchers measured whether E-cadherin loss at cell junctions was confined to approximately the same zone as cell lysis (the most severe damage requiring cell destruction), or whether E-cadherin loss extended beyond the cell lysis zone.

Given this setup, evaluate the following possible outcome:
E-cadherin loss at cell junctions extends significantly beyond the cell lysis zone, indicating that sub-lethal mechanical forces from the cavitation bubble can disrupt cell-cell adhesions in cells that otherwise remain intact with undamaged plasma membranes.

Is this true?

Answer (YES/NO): NO